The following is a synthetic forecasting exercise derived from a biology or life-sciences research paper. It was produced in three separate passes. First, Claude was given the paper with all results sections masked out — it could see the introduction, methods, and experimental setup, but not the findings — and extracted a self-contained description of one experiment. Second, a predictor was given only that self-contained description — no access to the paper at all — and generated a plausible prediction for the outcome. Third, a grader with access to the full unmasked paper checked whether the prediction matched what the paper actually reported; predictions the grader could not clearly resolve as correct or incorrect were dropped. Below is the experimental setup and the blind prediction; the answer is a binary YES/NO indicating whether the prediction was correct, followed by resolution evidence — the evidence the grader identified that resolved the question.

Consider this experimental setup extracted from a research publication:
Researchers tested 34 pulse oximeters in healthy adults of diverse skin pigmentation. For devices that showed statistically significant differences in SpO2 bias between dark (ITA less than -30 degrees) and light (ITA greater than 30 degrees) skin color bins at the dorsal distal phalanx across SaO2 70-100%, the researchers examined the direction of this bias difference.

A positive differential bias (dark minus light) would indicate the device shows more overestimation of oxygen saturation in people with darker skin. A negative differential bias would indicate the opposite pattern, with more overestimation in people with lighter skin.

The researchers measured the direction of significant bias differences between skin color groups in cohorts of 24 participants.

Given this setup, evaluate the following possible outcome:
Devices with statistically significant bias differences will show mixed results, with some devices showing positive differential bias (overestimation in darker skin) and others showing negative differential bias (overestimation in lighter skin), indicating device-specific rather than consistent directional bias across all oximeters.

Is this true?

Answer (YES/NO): YES